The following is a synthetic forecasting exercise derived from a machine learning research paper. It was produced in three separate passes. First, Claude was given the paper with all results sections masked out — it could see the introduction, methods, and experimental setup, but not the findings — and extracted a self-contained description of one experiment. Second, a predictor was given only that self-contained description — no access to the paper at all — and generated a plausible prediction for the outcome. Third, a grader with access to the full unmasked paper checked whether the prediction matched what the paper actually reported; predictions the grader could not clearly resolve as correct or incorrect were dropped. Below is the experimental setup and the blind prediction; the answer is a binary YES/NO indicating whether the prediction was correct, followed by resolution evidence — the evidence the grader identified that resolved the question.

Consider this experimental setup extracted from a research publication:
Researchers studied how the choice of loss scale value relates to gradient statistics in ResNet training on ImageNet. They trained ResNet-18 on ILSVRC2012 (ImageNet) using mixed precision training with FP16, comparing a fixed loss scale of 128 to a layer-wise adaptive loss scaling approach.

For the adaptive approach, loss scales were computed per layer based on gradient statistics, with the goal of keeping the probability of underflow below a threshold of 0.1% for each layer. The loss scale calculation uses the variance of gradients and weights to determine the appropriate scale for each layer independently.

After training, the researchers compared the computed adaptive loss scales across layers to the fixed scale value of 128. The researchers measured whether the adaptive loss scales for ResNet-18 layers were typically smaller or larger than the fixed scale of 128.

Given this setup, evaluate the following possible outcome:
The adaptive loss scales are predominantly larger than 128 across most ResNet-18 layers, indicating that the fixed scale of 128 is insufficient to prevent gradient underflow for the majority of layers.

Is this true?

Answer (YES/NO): NO